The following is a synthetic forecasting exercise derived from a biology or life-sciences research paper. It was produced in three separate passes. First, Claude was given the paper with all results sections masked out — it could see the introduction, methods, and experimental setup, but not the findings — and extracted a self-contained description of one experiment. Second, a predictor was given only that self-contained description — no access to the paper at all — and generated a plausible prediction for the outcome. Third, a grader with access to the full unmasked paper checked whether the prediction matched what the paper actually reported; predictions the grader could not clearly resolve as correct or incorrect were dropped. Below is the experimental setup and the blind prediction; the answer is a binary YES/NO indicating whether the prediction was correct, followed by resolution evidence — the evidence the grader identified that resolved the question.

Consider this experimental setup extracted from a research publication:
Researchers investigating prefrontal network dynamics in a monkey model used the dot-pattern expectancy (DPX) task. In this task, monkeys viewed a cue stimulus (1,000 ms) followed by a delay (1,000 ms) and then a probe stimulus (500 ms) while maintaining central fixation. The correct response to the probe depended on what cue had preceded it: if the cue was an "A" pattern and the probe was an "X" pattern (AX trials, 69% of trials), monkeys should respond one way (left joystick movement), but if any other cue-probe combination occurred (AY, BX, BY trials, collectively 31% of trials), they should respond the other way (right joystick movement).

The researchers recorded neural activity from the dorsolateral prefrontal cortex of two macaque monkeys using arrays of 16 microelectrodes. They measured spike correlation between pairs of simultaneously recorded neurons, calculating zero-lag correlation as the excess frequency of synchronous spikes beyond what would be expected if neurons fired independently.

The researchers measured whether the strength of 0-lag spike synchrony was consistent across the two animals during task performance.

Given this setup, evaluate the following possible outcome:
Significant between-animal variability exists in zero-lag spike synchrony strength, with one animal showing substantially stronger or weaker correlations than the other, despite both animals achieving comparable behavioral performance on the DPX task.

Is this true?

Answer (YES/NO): YES